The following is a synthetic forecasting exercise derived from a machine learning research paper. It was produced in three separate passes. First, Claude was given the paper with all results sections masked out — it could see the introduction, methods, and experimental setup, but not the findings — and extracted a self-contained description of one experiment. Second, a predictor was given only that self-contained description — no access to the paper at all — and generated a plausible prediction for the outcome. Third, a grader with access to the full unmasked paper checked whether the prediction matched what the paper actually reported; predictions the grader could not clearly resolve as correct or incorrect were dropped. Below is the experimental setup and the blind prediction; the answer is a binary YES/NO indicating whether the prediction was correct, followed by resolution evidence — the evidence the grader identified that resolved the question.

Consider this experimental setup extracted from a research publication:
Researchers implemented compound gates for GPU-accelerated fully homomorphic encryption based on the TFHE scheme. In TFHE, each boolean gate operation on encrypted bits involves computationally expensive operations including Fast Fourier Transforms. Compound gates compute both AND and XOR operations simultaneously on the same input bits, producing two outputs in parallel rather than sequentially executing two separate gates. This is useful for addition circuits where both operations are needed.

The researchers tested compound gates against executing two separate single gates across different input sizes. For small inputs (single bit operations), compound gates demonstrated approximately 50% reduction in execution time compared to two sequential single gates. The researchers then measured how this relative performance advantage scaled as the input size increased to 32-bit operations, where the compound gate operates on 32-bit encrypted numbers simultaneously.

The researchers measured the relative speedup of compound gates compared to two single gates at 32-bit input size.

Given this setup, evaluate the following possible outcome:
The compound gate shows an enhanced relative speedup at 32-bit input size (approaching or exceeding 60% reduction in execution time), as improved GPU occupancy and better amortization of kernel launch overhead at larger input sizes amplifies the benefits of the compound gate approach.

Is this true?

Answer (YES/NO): NO